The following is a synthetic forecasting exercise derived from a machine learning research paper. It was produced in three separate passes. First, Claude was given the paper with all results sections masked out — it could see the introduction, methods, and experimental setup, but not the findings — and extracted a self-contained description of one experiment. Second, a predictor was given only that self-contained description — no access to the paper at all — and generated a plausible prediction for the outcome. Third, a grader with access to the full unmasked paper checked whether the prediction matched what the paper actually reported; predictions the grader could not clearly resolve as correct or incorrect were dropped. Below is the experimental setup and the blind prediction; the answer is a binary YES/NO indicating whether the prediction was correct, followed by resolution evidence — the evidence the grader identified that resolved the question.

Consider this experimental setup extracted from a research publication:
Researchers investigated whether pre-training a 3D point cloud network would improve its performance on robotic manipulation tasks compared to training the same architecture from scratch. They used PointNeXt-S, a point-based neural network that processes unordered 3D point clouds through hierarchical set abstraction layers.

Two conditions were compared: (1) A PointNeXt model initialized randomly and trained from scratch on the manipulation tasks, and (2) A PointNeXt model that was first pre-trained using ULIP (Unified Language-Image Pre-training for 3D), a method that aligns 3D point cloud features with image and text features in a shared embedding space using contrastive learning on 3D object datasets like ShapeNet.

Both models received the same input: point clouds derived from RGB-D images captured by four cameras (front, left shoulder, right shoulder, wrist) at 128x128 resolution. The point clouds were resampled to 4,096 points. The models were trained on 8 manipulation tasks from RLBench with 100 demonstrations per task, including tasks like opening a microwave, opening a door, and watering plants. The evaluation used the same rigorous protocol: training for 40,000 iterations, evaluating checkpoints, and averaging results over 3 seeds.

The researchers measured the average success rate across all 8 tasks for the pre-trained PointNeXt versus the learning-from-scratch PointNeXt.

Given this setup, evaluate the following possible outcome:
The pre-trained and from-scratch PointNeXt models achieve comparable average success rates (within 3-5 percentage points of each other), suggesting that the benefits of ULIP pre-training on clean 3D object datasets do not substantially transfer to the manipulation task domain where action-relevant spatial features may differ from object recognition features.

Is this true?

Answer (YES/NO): NO